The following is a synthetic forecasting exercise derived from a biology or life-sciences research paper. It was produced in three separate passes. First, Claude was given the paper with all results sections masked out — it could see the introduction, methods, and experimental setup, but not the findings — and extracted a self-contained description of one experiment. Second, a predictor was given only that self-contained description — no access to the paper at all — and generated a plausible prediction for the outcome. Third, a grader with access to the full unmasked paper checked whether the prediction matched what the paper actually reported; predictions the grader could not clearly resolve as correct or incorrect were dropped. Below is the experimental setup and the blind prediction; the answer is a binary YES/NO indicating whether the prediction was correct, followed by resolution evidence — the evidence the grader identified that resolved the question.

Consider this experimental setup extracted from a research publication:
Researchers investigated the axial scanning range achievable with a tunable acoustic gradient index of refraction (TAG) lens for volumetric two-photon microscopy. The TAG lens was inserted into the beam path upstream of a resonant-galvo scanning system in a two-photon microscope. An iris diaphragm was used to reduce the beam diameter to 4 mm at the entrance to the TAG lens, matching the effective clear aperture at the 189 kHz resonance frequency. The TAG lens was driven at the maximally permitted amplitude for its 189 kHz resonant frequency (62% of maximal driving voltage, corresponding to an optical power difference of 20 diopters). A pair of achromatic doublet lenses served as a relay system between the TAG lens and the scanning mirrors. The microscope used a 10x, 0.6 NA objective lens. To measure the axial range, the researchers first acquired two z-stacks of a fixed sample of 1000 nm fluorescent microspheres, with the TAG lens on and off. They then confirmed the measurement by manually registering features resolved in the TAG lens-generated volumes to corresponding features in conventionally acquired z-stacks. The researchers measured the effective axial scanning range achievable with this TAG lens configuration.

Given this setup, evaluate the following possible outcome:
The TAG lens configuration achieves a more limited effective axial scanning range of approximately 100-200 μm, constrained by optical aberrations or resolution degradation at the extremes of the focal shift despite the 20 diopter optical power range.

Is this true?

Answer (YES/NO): NO